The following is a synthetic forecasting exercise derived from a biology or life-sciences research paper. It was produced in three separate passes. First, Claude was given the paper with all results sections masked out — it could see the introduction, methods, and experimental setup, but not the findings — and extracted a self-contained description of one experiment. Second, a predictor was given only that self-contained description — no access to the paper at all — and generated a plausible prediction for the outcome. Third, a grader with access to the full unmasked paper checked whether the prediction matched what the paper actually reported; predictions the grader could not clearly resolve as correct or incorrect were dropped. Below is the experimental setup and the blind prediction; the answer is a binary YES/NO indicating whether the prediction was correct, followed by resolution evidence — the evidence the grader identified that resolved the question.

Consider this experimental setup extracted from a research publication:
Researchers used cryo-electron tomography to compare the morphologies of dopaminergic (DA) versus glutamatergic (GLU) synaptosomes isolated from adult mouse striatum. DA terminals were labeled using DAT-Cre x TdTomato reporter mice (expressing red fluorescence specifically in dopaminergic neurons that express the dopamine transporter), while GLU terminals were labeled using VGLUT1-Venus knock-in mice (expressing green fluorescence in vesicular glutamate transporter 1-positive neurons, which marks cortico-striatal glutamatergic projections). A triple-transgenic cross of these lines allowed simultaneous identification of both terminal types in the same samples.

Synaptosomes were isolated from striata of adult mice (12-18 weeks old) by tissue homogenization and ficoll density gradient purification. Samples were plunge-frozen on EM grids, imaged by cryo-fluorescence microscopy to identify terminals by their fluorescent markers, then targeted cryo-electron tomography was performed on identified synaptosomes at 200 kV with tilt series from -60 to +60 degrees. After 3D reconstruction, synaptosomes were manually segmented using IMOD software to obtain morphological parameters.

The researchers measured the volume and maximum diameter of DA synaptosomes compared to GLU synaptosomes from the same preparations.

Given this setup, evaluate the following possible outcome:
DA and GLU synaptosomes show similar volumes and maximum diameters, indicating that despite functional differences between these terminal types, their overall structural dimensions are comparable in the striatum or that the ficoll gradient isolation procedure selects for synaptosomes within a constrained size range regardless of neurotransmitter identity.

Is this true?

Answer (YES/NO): NO